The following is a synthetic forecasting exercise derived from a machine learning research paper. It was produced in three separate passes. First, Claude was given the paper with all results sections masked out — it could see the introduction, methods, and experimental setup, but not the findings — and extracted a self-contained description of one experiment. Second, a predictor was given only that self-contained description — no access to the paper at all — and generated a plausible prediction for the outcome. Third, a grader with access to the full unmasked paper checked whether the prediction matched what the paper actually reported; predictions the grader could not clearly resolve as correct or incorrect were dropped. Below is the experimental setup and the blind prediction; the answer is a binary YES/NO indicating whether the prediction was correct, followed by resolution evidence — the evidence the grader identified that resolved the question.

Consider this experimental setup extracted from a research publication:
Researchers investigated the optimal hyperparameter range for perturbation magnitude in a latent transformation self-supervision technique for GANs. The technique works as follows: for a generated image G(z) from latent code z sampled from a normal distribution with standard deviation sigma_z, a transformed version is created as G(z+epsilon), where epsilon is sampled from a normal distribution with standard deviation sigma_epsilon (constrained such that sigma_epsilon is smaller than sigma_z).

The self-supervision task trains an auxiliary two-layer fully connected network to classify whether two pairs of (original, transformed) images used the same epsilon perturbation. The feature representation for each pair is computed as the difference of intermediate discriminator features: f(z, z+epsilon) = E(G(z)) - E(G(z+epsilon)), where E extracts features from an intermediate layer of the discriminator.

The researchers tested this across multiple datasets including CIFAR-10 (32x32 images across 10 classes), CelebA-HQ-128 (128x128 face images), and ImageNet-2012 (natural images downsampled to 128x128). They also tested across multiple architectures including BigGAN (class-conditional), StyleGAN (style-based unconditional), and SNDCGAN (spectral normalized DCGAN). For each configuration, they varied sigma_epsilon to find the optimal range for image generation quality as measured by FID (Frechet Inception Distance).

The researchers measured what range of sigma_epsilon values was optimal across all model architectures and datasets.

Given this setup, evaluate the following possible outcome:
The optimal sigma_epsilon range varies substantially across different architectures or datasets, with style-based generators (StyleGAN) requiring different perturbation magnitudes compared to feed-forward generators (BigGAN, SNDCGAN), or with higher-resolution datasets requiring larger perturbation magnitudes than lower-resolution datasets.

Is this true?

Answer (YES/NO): NO